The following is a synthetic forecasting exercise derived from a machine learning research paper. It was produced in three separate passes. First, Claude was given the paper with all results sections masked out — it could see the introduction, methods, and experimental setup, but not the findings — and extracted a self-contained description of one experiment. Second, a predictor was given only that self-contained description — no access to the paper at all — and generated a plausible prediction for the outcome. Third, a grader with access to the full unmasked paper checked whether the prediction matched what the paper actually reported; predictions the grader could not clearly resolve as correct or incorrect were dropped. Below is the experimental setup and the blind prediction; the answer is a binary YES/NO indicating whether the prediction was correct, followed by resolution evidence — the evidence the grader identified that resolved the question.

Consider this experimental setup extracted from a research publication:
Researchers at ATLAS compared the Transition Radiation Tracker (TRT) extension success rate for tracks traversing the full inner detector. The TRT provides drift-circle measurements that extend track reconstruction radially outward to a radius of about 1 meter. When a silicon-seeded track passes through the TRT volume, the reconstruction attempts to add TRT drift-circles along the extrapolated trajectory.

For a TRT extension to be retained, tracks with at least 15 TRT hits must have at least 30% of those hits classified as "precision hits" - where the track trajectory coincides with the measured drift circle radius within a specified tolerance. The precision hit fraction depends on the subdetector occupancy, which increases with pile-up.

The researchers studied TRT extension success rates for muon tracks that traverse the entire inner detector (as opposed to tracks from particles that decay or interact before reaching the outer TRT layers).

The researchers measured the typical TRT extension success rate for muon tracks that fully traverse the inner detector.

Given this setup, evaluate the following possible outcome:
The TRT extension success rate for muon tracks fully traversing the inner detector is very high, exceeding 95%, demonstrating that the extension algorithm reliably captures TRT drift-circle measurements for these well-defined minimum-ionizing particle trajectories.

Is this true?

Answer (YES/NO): NO